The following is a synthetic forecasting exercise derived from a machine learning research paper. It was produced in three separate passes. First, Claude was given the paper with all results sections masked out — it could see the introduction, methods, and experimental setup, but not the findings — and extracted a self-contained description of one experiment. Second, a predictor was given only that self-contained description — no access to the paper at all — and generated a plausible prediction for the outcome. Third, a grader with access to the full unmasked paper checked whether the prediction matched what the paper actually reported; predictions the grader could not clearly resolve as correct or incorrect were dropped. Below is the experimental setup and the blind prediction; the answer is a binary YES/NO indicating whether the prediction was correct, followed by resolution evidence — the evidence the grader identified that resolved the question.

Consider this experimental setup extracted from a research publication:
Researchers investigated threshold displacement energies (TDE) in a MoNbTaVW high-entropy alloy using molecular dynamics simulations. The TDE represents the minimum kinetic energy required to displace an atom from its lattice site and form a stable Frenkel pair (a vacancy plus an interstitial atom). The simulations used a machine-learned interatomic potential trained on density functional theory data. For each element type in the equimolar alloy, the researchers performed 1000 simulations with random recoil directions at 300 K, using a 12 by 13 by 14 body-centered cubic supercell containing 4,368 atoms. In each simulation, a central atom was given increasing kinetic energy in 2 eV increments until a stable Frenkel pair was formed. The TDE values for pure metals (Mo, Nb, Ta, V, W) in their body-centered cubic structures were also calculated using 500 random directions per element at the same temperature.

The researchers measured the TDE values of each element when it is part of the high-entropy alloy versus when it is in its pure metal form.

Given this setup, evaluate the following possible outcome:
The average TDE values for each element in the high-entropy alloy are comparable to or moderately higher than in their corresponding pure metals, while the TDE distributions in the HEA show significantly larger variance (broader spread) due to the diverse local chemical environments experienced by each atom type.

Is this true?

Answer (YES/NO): NO